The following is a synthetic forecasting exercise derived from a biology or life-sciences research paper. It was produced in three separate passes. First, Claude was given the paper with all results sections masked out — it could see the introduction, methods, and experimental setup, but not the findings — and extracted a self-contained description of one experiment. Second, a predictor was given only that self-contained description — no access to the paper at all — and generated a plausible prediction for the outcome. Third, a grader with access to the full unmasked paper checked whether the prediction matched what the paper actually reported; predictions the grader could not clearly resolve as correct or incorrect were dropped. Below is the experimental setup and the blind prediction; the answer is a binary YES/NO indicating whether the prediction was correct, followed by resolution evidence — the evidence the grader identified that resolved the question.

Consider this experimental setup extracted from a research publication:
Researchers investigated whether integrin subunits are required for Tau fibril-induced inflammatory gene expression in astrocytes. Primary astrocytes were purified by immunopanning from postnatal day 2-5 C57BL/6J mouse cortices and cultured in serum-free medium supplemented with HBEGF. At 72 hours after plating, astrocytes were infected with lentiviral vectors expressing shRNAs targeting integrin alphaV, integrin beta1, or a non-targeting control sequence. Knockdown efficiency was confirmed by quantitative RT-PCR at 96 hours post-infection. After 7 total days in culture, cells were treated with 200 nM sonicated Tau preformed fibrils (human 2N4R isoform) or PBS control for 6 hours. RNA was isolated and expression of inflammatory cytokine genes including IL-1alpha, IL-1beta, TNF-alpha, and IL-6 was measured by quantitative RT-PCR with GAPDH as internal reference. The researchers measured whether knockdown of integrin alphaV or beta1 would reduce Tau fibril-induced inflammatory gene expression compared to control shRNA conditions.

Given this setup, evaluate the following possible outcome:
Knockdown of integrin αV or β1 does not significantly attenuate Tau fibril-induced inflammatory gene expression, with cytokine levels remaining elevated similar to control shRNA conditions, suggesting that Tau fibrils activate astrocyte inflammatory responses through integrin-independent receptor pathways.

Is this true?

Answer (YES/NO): NO